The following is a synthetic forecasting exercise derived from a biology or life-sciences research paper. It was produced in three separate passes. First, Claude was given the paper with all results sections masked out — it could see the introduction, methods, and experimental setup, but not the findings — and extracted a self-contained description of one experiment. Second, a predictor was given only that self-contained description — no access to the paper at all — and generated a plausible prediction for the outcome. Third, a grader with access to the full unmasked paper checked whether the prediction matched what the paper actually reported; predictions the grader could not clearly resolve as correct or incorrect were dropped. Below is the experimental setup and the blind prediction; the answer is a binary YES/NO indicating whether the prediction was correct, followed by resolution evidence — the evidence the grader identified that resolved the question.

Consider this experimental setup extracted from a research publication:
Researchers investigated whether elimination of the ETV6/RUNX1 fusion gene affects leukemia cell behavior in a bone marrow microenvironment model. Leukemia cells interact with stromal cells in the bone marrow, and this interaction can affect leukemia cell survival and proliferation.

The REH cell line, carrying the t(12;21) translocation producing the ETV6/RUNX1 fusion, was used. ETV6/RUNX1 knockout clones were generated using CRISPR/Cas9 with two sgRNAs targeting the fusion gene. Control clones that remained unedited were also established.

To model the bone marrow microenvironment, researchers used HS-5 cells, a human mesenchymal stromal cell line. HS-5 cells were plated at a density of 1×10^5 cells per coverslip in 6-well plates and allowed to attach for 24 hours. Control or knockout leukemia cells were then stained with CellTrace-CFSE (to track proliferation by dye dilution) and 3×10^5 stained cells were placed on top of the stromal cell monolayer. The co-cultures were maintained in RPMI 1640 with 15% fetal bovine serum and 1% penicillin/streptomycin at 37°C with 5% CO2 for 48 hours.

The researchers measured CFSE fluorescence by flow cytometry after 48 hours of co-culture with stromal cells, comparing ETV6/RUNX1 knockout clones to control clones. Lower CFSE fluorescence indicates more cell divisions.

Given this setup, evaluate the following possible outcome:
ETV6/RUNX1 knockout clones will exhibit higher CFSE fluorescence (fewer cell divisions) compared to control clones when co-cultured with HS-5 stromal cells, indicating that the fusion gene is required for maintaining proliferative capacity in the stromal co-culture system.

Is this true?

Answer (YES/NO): YES